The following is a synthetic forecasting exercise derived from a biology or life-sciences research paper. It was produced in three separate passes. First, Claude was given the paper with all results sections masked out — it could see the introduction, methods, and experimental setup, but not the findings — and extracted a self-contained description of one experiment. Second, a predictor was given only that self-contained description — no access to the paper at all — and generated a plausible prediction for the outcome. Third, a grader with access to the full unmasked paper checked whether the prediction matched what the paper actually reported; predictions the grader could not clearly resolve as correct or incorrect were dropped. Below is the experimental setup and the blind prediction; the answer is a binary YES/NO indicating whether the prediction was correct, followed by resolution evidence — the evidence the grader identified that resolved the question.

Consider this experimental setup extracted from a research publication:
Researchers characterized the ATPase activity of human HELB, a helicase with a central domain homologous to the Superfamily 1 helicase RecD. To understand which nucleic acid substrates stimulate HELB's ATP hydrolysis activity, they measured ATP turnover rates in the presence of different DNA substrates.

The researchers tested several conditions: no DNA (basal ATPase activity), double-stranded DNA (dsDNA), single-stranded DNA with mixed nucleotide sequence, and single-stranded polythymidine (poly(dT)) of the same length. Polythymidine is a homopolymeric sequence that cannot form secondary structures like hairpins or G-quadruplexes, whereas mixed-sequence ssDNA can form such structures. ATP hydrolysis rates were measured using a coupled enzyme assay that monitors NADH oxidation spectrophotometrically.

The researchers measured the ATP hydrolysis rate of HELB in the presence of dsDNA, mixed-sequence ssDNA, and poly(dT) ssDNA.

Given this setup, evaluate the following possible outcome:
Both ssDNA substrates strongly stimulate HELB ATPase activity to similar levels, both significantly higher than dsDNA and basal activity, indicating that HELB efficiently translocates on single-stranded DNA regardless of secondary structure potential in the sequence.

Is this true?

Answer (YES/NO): NO